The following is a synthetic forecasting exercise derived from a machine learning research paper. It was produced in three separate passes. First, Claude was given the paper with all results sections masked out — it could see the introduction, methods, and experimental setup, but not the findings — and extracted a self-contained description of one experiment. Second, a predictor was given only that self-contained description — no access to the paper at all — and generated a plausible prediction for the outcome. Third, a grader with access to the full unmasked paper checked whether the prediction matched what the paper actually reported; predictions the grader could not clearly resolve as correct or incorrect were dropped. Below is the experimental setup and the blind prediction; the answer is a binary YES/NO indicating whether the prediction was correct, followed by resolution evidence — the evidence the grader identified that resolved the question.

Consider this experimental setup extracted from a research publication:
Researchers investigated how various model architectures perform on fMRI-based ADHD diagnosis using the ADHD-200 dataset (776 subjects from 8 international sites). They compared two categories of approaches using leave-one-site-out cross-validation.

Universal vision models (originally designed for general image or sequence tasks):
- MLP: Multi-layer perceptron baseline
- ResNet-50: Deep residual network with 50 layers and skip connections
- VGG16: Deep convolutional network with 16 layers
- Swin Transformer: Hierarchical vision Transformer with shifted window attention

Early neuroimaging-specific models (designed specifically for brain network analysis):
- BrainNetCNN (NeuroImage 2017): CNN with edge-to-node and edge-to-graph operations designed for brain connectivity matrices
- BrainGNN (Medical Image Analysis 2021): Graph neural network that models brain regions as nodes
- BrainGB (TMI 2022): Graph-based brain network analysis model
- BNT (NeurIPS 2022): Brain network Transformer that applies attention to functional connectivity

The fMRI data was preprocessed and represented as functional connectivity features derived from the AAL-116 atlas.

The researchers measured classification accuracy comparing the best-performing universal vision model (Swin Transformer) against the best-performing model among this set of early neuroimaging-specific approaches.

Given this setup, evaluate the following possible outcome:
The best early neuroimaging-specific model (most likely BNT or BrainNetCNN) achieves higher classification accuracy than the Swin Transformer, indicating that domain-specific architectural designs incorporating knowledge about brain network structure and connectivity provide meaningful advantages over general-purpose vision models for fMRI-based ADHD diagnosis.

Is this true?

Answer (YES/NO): NO